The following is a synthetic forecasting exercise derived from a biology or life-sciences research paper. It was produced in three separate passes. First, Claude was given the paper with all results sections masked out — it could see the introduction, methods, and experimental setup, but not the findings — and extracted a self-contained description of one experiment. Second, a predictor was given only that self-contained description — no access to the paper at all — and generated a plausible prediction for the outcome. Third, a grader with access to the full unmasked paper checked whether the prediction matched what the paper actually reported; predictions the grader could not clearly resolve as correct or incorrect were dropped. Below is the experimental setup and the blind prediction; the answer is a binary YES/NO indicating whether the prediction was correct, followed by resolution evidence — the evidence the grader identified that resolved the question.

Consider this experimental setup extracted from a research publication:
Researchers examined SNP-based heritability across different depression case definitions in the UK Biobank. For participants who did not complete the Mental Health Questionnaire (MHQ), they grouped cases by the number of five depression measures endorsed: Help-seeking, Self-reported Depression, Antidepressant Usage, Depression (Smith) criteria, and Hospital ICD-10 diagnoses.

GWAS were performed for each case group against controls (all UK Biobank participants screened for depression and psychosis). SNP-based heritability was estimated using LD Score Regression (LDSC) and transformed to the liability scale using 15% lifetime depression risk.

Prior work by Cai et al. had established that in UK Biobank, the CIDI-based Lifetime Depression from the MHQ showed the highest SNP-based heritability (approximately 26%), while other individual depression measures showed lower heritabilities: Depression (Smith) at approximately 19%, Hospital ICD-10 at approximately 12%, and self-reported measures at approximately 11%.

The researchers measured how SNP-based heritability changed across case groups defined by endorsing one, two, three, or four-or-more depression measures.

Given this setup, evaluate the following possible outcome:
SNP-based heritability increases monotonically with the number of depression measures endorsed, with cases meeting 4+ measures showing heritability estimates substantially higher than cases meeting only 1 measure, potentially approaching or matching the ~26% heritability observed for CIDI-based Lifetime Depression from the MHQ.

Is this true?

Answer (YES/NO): YES